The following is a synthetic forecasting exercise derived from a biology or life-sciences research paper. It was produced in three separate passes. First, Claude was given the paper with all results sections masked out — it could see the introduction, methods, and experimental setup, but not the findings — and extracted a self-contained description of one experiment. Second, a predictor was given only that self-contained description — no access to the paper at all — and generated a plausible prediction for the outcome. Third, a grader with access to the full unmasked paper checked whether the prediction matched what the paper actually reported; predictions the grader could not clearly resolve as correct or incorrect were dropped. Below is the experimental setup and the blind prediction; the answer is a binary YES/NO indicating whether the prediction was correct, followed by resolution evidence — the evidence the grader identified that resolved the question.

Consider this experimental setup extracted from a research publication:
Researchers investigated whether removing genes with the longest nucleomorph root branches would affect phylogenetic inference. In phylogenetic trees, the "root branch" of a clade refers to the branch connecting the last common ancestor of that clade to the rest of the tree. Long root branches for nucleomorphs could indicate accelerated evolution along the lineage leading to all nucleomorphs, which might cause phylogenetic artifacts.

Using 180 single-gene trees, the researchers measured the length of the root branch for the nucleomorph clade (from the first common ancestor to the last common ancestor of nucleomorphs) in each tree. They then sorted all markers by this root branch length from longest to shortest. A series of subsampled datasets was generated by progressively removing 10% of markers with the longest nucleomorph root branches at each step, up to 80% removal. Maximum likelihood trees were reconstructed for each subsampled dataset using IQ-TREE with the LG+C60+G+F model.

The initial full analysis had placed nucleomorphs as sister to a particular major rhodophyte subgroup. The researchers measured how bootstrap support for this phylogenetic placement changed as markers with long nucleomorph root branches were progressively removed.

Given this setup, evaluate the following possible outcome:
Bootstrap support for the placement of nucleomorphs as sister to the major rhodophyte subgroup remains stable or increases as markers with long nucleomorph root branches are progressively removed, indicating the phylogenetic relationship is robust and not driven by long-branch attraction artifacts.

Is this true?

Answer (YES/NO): YES